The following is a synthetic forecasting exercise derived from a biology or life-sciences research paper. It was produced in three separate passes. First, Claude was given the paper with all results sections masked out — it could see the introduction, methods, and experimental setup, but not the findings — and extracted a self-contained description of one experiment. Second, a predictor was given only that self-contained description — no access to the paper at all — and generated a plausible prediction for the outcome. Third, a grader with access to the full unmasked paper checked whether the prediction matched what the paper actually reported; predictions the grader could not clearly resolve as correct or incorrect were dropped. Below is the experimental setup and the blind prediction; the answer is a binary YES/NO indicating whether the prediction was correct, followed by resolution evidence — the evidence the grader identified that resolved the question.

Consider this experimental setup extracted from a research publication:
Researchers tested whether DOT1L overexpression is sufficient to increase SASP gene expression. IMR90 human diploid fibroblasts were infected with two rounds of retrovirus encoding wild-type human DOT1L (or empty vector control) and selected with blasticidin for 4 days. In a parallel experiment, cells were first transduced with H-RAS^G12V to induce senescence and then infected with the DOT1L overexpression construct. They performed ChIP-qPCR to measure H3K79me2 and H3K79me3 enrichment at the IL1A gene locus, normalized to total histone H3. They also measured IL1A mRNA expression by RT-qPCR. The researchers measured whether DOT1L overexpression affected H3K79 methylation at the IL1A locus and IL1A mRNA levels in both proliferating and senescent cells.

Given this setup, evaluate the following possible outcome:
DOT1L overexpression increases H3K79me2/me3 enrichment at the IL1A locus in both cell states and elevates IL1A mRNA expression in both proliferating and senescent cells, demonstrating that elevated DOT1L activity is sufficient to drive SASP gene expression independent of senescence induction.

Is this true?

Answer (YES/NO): YES